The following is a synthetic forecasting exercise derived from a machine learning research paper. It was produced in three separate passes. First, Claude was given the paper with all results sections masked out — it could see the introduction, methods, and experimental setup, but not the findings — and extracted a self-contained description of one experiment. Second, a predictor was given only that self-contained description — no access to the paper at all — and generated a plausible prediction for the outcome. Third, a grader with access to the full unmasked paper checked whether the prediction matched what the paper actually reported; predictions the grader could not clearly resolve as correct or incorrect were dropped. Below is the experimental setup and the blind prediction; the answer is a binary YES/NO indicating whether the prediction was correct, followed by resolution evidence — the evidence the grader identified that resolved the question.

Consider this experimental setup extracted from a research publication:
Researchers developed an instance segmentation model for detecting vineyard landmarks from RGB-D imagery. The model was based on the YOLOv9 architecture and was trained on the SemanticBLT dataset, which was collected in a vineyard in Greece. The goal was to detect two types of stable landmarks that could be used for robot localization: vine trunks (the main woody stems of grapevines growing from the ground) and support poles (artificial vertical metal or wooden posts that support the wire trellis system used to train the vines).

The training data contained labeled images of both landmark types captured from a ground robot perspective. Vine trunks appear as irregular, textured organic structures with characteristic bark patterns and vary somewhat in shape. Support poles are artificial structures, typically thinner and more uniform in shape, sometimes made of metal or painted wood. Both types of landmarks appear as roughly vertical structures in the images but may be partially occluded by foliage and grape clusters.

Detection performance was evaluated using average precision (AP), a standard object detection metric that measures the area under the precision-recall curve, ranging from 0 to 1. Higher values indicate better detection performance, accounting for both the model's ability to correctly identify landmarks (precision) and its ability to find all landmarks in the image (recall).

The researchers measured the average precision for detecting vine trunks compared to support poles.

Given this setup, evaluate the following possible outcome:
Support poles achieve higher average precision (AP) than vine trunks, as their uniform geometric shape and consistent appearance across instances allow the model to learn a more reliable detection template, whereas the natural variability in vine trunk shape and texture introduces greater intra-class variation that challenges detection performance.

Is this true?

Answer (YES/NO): NO